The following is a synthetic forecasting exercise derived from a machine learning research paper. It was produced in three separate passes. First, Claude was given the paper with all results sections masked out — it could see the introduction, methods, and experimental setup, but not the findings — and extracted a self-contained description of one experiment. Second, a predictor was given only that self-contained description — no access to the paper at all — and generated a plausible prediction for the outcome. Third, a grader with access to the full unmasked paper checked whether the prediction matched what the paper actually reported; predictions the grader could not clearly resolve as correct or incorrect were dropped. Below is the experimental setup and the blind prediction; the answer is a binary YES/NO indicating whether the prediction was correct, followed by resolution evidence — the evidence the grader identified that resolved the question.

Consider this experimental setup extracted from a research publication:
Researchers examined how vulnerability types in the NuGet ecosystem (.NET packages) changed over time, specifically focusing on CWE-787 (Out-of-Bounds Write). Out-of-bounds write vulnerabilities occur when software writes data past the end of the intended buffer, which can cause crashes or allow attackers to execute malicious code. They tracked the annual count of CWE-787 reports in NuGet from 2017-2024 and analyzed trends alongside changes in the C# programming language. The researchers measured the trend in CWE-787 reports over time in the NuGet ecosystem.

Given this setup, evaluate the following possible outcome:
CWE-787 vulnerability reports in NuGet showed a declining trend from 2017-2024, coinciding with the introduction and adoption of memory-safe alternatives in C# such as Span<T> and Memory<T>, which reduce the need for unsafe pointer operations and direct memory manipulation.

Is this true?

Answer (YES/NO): NO